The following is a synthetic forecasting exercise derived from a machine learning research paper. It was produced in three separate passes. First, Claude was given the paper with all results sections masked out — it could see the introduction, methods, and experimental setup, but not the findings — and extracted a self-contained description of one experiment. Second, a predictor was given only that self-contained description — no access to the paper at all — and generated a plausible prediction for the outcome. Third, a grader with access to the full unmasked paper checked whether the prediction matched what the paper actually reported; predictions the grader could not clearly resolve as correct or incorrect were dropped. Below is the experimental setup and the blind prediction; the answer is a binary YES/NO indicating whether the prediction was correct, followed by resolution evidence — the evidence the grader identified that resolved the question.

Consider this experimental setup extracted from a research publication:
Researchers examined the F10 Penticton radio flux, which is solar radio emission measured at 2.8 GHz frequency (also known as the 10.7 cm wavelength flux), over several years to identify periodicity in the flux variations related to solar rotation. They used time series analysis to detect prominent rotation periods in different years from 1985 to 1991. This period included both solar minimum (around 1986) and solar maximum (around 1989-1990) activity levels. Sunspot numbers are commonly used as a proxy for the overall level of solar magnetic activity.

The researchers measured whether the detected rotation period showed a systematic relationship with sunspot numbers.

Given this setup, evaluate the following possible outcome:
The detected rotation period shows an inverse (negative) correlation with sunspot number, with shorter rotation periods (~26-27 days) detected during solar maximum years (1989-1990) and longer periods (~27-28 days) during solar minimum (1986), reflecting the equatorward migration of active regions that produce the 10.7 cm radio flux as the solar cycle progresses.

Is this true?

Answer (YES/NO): NO